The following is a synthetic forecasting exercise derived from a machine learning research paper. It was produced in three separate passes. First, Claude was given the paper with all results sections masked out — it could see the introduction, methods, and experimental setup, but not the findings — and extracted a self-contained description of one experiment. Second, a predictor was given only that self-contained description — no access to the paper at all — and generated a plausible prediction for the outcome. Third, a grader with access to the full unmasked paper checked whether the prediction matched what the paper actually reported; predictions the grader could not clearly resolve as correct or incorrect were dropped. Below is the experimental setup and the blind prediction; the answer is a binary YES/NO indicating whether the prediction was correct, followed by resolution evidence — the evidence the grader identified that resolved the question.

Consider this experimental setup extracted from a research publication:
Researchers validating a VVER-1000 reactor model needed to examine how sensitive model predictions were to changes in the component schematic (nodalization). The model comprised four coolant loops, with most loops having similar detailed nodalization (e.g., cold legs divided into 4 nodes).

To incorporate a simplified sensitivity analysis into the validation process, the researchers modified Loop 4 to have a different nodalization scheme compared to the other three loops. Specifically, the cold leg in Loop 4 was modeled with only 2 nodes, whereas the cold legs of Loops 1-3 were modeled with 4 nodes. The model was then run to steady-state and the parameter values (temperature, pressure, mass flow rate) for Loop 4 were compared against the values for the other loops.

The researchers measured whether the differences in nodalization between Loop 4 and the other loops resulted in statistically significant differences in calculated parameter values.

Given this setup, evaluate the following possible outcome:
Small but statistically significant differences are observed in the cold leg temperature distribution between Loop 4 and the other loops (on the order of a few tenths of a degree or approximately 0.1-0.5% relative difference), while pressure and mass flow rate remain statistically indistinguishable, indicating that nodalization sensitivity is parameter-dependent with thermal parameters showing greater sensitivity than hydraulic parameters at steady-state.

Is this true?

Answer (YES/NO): NO